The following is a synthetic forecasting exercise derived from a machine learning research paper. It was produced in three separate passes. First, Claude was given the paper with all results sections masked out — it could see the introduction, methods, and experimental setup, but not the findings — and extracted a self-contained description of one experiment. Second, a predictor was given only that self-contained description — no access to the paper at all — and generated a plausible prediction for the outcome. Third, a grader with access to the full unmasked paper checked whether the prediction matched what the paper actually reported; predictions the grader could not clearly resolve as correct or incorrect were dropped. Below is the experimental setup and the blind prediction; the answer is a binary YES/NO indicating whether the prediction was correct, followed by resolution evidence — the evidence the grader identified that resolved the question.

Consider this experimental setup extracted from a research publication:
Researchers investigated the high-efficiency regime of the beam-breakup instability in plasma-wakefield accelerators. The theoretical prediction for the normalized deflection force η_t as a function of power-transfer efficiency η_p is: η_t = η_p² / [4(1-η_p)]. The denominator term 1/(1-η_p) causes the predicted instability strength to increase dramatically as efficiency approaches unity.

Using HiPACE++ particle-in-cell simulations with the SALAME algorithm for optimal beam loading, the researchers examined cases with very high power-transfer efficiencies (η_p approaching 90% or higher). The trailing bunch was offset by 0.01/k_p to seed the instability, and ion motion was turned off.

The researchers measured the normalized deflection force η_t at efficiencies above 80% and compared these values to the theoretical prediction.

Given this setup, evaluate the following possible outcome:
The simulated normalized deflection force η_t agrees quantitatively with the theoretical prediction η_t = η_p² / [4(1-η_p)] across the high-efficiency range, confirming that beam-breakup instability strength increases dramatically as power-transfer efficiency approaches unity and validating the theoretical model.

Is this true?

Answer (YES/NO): NO